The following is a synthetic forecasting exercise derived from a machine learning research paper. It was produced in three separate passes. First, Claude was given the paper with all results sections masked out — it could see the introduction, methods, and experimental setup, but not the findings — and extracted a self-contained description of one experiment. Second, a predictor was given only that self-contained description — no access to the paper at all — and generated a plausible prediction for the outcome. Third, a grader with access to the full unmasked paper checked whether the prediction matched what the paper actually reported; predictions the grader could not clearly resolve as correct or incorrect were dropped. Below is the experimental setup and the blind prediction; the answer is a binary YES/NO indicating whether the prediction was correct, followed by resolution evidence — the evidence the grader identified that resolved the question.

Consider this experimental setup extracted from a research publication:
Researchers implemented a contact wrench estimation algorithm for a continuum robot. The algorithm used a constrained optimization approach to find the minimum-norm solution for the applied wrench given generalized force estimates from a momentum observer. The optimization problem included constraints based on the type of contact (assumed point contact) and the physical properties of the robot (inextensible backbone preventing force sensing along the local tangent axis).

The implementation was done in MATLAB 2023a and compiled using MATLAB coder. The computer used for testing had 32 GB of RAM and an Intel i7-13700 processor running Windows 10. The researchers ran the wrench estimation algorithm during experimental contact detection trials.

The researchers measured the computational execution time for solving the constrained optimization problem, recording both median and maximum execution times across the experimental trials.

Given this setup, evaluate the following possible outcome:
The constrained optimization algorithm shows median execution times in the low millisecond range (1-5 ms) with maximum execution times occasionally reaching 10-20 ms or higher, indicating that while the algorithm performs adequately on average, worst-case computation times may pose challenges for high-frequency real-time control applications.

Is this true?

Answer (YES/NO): NO